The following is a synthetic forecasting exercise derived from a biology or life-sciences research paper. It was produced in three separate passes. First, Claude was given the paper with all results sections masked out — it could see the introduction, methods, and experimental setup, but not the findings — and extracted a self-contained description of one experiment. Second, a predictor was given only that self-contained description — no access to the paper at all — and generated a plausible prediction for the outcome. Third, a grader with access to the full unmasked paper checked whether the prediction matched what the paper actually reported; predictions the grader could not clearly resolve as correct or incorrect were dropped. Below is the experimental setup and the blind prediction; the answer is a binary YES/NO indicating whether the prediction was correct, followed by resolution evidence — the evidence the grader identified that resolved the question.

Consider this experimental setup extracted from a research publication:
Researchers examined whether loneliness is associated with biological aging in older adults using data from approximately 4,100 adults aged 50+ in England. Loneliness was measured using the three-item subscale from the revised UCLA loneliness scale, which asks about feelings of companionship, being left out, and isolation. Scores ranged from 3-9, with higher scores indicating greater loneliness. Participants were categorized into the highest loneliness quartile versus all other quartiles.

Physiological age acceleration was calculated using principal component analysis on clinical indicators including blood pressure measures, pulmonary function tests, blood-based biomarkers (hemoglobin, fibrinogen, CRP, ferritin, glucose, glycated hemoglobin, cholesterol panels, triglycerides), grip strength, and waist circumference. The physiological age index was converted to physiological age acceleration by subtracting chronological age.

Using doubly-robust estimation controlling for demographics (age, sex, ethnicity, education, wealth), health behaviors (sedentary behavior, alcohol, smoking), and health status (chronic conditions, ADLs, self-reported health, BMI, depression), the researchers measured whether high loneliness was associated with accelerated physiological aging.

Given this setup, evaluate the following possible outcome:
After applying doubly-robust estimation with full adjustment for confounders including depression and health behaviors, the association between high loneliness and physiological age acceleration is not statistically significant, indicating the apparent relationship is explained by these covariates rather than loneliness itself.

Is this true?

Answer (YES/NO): NO